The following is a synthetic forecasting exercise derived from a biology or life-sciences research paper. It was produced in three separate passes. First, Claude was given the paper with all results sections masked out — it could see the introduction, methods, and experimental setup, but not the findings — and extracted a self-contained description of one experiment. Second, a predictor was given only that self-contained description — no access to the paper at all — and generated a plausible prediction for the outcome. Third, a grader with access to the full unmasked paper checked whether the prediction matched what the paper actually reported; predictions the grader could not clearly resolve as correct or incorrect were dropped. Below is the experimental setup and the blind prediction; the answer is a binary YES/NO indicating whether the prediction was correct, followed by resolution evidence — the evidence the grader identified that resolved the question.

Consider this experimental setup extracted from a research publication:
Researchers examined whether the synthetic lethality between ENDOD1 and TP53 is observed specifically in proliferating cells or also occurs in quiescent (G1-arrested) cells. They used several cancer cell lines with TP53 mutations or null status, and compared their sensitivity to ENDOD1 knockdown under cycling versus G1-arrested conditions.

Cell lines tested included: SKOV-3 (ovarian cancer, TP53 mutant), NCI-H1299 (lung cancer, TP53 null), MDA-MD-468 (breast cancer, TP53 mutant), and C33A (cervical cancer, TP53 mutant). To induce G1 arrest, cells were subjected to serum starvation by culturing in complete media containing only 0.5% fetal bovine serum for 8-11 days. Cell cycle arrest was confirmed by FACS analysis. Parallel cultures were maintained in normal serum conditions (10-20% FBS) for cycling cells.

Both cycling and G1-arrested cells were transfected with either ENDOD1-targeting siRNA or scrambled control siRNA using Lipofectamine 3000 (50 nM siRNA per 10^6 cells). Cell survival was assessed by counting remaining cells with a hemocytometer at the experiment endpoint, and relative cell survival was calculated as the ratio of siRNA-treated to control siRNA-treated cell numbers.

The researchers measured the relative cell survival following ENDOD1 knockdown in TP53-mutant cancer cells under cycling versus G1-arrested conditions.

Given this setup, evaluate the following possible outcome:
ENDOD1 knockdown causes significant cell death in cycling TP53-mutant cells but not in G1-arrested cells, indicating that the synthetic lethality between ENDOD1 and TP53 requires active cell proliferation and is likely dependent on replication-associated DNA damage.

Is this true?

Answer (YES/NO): NO